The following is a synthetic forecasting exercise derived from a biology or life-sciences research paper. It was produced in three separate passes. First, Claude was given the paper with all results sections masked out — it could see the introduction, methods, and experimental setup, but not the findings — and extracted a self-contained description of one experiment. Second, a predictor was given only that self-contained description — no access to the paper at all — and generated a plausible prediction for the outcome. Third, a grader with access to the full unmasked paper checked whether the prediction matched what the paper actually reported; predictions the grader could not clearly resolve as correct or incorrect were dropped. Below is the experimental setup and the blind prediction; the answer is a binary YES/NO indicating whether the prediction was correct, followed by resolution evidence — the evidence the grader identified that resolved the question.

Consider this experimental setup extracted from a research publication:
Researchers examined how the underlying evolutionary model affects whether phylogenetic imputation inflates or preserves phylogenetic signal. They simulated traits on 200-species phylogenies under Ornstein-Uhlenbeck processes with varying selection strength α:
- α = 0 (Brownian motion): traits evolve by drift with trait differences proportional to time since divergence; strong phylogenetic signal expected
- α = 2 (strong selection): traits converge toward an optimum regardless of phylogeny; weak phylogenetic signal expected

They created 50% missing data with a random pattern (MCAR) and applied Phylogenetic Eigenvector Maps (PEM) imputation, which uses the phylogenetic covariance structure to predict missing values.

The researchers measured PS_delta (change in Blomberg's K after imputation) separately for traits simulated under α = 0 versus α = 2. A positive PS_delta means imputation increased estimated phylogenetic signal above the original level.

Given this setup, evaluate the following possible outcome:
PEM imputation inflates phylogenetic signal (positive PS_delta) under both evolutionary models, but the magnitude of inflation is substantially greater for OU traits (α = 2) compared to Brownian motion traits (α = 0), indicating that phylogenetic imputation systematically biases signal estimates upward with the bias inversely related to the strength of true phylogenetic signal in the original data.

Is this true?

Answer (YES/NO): NO